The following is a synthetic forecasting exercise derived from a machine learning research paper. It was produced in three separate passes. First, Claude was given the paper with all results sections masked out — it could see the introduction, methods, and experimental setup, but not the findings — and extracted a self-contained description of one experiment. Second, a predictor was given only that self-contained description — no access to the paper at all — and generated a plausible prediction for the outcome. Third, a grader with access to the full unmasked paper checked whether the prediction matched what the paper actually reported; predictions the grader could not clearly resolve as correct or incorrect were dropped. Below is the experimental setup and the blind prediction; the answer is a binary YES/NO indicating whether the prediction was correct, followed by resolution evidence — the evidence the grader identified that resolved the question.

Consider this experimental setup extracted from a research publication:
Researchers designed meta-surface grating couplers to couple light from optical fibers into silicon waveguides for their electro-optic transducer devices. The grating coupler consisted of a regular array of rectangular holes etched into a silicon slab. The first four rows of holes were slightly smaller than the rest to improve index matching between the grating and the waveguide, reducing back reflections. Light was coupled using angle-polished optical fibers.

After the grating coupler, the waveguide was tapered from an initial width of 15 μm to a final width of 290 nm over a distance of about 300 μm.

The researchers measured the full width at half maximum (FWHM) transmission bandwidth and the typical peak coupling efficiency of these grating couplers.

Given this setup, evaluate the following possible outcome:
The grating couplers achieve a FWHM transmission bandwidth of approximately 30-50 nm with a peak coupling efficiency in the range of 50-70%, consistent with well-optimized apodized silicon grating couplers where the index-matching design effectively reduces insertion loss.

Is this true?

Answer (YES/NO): NO